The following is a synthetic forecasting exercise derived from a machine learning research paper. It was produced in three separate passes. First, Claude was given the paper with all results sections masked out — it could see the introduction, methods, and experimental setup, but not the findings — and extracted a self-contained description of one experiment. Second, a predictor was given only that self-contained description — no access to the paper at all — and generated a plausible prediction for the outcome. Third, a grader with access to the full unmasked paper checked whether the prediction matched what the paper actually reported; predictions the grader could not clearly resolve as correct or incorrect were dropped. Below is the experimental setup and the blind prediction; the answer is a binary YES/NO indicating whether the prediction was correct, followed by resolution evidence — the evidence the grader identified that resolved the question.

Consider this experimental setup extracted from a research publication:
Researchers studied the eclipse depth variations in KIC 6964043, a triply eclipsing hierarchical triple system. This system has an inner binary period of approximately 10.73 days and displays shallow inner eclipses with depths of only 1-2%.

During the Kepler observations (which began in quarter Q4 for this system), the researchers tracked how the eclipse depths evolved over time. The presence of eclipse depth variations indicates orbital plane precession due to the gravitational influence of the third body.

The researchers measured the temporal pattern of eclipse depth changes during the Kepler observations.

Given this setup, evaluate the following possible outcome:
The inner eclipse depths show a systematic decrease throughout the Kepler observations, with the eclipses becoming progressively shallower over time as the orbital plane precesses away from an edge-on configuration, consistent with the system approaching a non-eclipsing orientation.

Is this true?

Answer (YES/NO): NO